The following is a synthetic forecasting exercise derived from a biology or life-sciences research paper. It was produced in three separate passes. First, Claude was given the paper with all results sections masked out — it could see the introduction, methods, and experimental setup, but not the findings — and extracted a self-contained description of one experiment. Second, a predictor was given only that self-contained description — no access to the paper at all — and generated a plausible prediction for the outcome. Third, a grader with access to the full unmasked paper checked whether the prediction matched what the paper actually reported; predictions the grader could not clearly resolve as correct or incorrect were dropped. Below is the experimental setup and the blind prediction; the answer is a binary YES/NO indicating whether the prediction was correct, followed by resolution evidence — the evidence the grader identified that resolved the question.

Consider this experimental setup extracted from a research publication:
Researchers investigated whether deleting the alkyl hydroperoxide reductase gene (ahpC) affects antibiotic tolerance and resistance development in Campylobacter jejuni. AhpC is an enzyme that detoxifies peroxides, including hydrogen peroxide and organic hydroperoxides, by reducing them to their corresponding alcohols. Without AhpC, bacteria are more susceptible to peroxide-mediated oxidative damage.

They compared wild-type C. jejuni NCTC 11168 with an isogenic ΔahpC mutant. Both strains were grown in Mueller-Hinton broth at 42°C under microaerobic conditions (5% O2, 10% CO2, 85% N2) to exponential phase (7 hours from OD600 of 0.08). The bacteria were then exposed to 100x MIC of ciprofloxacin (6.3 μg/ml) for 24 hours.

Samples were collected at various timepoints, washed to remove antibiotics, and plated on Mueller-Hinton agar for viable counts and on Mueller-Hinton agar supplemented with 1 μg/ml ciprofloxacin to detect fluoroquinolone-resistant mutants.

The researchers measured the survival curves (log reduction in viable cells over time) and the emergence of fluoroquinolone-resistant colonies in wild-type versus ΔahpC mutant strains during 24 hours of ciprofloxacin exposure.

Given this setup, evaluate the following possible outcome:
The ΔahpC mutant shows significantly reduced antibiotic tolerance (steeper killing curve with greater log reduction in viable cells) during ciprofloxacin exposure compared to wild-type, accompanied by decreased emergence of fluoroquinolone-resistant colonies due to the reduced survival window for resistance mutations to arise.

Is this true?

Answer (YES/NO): NO